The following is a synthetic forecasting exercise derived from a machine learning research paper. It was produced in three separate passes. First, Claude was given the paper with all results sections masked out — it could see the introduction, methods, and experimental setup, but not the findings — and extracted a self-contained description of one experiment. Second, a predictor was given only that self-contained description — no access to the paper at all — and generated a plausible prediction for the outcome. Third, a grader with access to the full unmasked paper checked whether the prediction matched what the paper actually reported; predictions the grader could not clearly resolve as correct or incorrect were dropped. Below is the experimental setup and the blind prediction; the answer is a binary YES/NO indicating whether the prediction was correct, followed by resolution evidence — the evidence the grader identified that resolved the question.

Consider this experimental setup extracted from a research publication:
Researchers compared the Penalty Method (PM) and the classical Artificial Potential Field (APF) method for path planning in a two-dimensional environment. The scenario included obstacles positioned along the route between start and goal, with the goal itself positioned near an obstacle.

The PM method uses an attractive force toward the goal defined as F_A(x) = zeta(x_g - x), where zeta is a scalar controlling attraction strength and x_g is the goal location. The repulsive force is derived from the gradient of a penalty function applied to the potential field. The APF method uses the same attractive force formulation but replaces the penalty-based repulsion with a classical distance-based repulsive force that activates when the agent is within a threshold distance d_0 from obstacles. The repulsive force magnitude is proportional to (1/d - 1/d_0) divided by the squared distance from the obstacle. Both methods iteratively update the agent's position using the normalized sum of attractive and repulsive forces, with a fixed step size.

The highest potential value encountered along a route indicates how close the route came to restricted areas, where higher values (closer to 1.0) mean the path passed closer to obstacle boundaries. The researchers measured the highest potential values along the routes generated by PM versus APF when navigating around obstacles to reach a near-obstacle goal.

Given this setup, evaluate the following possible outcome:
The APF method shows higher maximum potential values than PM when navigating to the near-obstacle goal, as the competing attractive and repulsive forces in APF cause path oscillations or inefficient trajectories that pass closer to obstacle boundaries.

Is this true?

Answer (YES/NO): YES